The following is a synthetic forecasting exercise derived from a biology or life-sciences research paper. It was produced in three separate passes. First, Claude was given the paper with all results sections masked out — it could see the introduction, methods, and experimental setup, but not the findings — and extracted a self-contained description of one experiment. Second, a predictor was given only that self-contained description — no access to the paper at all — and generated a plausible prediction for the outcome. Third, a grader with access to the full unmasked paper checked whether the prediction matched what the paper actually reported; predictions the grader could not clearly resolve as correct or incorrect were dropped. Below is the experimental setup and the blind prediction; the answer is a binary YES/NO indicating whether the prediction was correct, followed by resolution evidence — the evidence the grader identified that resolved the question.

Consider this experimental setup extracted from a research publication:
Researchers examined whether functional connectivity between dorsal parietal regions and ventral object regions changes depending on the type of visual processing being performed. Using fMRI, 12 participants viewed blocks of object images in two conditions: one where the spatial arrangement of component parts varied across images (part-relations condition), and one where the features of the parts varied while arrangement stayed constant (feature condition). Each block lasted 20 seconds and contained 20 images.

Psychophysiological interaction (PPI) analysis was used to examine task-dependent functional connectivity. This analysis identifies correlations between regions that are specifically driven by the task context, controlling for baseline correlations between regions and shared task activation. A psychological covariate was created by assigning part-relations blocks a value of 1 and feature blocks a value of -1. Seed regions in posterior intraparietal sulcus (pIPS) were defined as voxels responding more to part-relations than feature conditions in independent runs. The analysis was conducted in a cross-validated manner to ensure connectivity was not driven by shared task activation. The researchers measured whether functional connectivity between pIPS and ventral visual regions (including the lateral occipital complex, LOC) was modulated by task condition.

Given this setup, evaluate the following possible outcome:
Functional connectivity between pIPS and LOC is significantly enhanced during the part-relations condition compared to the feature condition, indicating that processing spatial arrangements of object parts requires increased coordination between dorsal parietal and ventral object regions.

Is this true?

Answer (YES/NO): YES